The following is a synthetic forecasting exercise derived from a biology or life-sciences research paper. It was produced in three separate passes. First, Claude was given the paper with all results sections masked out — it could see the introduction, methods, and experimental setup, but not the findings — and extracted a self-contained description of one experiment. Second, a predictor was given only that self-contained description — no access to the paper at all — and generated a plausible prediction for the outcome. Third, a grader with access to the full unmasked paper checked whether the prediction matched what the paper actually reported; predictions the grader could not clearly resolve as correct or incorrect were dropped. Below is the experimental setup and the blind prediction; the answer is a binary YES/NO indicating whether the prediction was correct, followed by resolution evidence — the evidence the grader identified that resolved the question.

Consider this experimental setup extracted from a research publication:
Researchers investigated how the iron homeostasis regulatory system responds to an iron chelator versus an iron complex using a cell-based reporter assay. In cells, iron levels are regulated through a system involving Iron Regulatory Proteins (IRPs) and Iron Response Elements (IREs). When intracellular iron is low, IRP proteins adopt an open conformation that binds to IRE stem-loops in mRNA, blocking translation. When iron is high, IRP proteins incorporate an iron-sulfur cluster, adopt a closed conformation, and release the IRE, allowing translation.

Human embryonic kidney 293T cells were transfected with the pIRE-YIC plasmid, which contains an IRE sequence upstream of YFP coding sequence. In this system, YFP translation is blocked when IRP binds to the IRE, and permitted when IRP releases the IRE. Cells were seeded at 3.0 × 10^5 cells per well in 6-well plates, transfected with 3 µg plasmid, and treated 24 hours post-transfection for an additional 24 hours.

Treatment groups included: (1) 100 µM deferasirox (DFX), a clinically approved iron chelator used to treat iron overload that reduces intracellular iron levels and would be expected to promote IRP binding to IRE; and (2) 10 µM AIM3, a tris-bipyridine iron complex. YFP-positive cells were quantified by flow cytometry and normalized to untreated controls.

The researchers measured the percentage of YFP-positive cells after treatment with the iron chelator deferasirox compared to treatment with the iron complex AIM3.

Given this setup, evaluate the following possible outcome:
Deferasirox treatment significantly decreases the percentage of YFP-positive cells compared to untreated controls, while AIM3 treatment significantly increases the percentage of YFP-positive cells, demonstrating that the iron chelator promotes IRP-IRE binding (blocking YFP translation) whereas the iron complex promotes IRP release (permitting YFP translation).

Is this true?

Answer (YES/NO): NO